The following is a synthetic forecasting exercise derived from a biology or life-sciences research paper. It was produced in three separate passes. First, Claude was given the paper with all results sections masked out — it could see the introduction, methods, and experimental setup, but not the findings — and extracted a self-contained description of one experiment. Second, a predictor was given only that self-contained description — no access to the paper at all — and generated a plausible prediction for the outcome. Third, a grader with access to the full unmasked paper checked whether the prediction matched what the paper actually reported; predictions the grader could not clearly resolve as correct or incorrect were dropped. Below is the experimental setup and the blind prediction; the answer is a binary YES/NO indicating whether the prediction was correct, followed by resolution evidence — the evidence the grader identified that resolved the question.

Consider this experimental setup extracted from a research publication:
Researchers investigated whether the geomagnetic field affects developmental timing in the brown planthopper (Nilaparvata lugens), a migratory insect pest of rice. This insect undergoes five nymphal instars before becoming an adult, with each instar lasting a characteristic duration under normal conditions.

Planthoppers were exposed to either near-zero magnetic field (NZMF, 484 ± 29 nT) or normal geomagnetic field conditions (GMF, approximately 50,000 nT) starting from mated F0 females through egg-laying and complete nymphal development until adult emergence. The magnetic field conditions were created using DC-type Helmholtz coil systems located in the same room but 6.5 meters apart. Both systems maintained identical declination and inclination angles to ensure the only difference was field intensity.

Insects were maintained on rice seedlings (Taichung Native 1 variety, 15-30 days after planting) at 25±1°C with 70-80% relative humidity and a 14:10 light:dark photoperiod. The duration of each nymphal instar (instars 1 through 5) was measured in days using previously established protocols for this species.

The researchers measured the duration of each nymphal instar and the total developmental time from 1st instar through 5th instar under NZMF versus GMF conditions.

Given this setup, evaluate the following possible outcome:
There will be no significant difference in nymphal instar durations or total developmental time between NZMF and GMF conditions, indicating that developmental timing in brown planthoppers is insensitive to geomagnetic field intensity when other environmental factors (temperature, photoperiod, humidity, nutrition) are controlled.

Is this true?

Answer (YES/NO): NO